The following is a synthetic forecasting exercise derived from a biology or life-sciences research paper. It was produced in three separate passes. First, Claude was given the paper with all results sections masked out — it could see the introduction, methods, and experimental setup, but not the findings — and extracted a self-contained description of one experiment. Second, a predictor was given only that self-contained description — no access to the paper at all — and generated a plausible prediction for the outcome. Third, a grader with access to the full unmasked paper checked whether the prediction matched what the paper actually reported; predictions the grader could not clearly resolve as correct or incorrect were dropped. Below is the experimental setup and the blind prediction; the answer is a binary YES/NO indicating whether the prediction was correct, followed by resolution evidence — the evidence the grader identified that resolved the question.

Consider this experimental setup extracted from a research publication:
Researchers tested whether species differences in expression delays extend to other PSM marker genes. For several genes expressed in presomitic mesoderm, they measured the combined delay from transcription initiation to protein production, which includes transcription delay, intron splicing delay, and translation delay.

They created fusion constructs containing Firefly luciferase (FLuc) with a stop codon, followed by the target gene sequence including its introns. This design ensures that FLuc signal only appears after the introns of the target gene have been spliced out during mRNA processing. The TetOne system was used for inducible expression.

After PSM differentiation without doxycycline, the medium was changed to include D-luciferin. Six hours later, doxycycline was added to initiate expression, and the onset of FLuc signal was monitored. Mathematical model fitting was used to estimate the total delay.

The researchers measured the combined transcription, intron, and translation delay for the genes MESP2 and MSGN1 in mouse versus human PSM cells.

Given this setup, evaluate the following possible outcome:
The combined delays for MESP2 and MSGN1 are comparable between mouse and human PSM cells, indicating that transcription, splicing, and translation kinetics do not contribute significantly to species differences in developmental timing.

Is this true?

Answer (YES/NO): NO